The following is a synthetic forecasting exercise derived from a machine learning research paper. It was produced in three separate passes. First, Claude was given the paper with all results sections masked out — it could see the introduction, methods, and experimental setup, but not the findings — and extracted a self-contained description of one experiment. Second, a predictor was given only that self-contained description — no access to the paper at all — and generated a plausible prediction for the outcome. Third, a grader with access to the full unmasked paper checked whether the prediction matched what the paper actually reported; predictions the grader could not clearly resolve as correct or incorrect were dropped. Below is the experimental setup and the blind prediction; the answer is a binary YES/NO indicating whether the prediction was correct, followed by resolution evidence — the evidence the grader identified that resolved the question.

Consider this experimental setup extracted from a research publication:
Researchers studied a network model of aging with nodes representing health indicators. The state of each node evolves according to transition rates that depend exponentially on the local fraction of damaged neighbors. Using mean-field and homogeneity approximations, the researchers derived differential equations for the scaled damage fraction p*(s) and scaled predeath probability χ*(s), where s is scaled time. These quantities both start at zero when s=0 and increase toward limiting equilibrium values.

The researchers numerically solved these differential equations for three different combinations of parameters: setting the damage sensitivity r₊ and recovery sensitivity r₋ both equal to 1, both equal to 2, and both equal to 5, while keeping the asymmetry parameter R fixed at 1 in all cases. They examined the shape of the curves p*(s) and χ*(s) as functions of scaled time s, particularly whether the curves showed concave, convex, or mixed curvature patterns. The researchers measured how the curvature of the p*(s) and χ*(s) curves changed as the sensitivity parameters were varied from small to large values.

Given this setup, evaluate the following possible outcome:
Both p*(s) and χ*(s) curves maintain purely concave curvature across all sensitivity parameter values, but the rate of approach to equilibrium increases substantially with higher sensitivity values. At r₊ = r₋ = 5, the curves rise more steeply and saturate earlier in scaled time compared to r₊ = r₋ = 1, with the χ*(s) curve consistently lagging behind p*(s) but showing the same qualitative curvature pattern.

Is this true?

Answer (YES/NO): NO